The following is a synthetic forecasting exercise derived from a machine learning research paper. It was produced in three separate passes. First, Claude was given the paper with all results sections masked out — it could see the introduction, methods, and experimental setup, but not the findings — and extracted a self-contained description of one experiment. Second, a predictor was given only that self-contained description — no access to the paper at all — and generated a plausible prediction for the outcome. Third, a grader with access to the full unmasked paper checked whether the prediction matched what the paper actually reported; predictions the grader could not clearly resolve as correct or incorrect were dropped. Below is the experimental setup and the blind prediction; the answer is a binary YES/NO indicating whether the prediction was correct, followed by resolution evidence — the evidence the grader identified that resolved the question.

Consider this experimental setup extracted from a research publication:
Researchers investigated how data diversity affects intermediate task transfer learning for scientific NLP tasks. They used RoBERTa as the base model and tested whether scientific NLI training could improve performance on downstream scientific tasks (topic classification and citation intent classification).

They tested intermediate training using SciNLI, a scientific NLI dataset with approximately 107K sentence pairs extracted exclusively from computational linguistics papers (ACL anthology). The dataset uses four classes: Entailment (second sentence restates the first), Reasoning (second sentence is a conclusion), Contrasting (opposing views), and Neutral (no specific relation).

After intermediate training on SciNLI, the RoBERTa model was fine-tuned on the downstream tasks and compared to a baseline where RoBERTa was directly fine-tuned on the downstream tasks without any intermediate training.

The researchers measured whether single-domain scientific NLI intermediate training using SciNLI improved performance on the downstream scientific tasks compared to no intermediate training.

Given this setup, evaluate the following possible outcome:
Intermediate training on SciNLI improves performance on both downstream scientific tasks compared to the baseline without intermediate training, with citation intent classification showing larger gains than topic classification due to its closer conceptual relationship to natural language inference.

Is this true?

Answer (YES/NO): NO